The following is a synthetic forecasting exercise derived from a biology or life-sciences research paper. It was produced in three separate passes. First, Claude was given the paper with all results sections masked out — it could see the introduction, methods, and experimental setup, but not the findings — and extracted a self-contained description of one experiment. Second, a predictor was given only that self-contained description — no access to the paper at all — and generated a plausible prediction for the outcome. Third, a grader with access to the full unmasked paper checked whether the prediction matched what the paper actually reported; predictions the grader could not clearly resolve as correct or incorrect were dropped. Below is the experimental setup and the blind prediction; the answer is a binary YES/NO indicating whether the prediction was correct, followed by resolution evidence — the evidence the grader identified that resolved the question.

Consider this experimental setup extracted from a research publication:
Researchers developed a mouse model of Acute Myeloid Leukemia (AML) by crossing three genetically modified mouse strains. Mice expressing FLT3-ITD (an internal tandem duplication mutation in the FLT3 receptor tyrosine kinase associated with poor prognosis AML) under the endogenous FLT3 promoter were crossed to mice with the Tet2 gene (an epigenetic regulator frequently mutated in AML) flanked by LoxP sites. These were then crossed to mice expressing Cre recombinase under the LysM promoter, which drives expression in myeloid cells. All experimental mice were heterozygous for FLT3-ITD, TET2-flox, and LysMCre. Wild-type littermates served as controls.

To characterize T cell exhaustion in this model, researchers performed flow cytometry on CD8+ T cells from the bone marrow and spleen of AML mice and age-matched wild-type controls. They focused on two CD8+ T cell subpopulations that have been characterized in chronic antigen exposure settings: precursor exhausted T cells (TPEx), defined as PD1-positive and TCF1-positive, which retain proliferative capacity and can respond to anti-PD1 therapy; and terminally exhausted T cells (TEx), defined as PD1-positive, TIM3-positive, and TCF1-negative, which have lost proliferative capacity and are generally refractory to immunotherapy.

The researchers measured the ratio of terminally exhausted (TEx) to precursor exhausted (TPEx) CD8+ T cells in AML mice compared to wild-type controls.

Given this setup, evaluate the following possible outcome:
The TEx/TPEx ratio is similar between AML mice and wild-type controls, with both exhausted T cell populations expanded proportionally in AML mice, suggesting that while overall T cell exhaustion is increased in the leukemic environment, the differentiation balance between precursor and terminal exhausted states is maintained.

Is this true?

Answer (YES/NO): NO